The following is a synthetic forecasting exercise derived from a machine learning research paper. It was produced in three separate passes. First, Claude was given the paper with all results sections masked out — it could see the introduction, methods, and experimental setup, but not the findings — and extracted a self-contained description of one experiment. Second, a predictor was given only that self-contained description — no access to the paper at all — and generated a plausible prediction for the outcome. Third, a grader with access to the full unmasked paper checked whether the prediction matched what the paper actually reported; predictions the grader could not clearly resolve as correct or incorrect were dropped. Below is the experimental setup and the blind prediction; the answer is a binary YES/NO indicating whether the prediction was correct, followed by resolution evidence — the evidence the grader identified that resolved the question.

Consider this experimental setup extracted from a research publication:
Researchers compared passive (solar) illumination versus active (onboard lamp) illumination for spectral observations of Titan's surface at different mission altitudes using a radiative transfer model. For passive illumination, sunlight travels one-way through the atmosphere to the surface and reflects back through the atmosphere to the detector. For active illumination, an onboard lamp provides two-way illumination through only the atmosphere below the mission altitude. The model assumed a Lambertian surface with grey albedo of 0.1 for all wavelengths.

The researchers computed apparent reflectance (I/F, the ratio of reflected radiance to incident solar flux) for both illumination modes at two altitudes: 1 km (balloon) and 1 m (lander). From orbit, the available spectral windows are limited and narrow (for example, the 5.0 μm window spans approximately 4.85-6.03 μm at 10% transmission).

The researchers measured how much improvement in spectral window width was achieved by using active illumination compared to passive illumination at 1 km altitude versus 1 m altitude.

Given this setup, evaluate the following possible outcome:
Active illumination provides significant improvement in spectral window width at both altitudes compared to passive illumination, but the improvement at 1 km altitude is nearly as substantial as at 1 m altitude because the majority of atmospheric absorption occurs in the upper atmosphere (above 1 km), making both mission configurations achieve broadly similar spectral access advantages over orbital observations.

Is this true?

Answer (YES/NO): NO